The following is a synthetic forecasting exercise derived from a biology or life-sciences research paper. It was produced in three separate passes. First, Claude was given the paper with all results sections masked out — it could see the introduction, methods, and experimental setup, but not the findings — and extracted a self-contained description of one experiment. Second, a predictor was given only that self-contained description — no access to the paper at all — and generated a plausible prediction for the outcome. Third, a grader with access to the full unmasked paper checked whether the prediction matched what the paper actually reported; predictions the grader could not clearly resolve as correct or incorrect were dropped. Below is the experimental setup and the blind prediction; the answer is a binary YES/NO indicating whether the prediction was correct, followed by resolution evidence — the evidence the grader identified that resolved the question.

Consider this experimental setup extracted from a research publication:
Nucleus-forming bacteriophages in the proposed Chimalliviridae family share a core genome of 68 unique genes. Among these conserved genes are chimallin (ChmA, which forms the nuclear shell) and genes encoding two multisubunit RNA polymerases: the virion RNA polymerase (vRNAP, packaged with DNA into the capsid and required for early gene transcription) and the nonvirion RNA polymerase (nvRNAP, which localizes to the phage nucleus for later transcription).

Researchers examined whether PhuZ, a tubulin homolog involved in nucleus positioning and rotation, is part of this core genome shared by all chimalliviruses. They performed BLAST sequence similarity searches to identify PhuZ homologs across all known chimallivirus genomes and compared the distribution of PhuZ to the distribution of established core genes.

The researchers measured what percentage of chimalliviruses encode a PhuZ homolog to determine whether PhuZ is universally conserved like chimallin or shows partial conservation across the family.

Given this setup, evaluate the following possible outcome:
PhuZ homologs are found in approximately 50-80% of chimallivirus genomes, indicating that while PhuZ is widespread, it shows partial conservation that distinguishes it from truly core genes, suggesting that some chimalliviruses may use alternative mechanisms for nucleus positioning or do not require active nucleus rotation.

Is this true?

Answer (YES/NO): YES